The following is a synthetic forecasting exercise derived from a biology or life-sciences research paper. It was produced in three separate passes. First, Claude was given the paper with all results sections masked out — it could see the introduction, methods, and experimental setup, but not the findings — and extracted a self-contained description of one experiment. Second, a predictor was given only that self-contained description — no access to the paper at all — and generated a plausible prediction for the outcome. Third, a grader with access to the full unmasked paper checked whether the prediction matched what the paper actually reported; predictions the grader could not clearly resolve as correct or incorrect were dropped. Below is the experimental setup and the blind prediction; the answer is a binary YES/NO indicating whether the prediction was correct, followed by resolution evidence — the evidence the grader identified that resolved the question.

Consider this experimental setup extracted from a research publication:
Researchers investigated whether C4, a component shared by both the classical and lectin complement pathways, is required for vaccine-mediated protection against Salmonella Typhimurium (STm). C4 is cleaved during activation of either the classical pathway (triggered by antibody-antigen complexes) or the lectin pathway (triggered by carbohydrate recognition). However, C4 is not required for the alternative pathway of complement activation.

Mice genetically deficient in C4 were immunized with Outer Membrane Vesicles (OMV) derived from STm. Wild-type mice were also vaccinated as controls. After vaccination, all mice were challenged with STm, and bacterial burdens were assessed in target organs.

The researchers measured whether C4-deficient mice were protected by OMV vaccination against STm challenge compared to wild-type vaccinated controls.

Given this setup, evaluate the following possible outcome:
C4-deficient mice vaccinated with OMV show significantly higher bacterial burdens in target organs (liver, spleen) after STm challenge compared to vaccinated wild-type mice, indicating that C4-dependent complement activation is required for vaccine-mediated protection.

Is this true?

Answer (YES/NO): NO